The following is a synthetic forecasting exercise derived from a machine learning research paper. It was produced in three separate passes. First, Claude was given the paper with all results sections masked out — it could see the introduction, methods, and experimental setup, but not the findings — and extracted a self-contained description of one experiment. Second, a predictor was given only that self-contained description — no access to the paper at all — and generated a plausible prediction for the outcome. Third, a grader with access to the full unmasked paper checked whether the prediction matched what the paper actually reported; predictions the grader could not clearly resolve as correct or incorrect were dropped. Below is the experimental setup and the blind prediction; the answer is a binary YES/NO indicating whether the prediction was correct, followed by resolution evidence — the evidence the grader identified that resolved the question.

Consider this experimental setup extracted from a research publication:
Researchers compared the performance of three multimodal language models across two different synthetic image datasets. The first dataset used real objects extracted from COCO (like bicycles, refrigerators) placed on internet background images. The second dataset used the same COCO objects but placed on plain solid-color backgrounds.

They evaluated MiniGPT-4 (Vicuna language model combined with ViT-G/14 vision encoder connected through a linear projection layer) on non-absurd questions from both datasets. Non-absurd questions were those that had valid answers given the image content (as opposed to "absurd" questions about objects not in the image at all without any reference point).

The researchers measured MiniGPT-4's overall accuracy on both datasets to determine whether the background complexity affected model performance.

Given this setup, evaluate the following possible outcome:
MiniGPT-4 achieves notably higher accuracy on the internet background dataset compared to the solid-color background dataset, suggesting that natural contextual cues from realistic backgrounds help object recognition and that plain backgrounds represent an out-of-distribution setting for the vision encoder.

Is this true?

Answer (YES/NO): NO